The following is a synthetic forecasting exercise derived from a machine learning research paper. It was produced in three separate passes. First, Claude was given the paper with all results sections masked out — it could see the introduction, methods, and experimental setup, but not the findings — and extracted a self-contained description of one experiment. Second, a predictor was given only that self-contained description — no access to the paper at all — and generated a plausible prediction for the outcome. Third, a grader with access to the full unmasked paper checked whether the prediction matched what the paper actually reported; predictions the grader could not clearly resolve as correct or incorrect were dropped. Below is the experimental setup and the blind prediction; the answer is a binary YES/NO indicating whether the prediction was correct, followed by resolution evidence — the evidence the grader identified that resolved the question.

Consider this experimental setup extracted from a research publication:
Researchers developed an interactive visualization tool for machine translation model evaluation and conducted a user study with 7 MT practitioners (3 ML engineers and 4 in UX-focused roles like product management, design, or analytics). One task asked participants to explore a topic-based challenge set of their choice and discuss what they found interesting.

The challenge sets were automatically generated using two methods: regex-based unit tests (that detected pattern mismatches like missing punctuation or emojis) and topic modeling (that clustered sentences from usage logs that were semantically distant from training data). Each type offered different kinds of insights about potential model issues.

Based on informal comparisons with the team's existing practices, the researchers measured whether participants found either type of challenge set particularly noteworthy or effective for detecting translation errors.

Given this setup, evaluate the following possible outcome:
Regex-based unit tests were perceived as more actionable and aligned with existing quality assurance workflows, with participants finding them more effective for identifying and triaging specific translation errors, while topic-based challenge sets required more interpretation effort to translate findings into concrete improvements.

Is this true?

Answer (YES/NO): YES